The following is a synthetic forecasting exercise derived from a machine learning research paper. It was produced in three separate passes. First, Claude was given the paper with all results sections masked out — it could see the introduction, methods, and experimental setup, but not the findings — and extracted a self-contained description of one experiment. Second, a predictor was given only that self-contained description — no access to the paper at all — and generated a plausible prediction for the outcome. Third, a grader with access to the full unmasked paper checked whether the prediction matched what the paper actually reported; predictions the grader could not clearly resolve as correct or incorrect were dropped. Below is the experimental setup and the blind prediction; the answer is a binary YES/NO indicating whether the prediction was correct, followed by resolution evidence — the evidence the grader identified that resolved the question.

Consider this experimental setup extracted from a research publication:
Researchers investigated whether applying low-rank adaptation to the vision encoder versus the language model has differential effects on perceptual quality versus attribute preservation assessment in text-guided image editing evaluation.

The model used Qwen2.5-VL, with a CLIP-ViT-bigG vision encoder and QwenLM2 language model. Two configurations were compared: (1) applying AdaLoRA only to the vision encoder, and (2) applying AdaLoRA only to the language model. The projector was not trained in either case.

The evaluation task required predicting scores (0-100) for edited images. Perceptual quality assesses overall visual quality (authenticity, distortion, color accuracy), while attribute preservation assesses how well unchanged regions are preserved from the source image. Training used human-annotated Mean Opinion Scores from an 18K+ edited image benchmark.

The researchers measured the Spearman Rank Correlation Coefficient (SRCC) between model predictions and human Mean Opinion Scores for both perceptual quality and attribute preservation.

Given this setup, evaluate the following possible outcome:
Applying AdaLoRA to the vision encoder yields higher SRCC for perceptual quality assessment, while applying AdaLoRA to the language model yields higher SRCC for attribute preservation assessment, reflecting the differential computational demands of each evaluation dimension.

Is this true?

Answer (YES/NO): NO